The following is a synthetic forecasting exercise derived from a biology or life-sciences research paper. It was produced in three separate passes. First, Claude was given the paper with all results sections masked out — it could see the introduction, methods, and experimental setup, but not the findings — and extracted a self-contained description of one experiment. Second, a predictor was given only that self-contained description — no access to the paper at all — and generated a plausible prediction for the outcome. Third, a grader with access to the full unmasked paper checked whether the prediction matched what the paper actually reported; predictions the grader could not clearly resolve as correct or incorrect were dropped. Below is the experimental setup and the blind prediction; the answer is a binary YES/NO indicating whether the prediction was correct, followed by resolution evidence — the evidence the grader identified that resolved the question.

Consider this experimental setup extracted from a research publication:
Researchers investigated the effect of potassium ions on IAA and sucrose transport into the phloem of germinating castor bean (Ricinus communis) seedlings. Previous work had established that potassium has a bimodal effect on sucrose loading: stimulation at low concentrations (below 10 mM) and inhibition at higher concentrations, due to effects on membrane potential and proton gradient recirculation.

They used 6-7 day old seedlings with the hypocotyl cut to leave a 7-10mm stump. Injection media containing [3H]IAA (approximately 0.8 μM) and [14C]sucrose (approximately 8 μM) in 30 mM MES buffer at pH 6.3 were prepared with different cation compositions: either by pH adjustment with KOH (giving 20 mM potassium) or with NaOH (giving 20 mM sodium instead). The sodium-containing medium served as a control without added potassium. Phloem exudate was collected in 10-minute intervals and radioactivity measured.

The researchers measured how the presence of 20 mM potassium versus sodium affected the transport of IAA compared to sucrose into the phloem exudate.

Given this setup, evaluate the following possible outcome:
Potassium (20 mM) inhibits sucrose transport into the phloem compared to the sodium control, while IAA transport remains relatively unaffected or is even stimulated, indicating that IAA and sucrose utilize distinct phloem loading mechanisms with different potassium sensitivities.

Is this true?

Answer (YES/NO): YES